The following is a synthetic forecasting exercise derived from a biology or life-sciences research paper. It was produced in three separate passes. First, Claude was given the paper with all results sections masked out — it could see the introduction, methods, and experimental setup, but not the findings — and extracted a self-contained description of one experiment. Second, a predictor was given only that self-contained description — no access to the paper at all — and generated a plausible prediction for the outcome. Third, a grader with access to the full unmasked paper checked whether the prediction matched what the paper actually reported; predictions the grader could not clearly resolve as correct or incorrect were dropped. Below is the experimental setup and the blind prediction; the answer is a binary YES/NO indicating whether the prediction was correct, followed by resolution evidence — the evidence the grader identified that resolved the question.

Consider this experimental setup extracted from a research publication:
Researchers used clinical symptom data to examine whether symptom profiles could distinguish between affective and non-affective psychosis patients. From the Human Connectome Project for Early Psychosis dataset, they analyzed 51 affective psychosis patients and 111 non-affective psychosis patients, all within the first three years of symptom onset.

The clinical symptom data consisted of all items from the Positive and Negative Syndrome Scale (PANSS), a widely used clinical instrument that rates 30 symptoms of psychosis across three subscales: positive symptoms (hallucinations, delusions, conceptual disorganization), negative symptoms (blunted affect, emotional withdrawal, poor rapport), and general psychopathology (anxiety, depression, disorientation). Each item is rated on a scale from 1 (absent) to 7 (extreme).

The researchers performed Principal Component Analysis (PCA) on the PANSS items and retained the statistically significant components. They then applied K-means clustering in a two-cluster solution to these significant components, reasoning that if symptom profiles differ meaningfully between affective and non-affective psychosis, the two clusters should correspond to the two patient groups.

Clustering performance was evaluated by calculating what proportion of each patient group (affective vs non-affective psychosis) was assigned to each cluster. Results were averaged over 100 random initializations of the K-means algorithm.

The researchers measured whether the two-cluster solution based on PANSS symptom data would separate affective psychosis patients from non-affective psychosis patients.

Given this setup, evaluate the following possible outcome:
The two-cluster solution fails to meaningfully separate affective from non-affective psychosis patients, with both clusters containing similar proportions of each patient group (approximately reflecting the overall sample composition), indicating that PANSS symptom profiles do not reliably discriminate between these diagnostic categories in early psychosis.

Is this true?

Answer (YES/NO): NO